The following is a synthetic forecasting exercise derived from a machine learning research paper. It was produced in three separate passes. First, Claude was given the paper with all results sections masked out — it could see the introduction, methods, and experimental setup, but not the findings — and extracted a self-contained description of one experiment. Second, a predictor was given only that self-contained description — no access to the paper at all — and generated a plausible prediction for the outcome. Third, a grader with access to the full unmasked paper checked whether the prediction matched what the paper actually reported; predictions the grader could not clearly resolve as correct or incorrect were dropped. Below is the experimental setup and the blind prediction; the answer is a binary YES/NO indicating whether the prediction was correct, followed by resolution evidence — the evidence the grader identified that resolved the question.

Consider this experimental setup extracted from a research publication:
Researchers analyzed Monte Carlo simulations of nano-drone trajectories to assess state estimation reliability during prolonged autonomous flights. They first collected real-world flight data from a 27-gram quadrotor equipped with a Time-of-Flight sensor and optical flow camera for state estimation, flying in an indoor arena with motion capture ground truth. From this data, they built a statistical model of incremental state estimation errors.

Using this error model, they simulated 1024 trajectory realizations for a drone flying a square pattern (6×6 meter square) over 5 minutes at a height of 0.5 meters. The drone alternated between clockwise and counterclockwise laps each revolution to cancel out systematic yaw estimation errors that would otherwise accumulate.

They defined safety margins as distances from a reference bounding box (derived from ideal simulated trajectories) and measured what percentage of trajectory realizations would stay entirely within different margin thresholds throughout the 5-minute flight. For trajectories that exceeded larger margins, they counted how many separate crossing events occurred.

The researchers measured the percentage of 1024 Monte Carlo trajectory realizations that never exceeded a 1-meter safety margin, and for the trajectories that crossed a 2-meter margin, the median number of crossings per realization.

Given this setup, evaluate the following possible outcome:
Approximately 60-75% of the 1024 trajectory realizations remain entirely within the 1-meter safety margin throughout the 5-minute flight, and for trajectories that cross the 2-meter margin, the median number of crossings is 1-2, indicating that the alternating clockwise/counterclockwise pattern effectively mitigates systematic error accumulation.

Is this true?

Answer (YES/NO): NO